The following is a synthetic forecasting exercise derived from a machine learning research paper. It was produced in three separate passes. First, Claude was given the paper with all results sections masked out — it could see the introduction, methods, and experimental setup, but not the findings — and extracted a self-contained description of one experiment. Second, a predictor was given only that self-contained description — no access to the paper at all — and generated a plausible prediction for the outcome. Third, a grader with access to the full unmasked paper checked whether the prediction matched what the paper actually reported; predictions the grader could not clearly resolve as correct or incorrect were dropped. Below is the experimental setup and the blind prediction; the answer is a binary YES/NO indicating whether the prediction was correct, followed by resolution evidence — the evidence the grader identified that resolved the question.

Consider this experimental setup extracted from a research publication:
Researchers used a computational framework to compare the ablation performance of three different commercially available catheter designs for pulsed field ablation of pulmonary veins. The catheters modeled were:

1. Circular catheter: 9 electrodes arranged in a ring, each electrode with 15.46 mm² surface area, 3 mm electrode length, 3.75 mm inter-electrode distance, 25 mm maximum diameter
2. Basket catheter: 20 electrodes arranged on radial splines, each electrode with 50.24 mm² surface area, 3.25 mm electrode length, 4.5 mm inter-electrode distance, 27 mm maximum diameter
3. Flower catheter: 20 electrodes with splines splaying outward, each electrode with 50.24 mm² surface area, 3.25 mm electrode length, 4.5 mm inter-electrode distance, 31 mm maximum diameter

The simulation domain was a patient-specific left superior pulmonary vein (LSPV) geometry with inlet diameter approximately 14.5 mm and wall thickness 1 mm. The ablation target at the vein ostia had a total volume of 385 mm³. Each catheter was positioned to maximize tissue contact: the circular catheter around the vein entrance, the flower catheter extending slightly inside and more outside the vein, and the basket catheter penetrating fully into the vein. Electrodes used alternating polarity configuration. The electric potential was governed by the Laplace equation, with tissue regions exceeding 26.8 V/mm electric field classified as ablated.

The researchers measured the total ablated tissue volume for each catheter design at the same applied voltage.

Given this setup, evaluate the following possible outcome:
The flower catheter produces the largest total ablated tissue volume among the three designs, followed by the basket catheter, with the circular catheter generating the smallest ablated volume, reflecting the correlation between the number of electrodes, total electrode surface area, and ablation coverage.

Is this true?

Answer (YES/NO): NO